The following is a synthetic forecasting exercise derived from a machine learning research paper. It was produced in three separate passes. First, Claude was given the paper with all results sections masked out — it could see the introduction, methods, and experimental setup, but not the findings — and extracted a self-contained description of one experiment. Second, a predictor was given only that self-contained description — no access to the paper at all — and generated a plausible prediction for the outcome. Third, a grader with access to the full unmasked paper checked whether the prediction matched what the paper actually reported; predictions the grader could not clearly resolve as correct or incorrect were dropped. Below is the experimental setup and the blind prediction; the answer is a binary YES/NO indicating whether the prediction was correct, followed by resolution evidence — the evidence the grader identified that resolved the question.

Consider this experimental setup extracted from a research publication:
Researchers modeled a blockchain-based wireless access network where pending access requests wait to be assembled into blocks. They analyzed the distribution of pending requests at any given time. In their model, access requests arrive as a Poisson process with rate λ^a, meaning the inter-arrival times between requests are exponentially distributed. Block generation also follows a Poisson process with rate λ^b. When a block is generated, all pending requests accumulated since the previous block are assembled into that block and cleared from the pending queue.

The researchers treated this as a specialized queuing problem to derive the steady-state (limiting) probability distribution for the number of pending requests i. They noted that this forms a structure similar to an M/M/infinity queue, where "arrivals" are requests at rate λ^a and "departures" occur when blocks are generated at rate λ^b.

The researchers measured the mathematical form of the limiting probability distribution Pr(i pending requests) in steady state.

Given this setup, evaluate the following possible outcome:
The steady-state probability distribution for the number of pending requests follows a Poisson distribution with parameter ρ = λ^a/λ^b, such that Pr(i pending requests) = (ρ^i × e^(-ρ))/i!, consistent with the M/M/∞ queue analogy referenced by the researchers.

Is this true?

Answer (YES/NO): NO